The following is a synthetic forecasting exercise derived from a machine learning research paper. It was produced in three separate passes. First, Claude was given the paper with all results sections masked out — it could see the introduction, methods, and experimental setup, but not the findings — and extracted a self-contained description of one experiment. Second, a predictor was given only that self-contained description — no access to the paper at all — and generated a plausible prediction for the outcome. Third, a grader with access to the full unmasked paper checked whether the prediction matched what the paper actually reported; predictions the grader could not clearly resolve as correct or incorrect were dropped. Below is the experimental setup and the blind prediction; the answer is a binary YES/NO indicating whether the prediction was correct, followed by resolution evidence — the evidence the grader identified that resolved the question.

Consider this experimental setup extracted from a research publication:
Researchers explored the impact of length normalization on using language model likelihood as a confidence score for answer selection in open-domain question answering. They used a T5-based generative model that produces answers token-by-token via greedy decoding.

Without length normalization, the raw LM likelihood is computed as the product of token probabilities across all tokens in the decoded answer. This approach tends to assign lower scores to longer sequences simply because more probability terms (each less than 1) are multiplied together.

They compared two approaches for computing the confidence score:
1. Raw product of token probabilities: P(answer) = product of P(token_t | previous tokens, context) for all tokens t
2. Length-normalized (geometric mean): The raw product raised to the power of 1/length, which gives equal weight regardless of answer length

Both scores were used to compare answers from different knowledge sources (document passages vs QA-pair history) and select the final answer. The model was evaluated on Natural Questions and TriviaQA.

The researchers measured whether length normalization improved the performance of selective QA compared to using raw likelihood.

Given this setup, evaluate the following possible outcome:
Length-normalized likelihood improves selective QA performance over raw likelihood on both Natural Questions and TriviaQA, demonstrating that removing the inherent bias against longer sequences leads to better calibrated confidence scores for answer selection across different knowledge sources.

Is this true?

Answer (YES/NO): YES